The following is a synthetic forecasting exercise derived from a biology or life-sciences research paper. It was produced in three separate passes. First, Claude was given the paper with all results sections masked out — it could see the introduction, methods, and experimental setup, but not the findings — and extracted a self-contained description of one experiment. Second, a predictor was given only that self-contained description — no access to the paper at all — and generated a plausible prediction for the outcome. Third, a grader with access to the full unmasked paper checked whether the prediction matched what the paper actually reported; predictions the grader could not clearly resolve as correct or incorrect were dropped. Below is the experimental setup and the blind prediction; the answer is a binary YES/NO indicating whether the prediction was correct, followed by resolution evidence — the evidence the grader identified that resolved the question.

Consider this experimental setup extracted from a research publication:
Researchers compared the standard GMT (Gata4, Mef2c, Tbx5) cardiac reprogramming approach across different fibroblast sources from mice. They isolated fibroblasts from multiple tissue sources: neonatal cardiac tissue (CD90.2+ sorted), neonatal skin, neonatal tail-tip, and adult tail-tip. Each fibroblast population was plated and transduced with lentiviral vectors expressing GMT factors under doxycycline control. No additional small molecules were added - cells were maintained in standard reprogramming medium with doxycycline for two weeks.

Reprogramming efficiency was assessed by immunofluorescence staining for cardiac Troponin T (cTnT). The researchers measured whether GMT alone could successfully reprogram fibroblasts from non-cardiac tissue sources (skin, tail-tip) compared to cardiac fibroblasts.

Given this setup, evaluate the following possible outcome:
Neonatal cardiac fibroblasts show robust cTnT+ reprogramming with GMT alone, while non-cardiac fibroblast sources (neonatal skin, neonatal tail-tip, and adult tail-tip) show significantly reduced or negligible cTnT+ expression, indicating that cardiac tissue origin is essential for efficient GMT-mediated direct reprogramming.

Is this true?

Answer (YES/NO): NO